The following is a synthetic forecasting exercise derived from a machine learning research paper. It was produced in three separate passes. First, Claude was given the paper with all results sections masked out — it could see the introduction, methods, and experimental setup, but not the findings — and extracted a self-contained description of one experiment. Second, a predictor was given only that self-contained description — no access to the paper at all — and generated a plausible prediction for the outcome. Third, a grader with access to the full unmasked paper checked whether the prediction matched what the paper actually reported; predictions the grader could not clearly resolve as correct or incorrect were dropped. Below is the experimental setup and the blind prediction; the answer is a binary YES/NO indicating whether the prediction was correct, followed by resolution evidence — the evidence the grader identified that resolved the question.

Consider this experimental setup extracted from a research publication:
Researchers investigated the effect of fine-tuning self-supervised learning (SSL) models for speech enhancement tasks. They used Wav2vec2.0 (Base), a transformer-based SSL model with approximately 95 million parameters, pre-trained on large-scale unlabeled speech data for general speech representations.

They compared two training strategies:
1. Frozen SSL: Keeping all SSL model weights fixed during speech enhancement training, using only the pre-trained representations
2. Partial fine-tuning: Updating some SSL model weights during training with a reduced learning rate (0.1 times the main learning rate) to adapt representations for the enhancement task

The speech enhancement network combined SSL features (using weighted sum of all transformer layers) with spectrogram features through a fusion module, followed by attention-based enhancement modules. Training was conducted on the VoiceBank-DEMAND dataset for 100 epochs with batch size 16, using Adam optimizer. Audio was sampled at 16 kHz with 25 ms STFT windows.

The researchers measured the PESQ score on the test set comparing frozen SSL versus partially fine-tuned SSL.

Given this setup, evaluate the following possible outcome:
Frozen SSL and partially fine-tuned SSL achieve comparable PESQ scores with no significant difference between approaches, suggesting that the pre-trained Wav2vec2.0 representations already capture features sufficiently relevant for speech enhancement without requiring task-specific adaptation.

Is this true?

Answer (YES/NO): NO